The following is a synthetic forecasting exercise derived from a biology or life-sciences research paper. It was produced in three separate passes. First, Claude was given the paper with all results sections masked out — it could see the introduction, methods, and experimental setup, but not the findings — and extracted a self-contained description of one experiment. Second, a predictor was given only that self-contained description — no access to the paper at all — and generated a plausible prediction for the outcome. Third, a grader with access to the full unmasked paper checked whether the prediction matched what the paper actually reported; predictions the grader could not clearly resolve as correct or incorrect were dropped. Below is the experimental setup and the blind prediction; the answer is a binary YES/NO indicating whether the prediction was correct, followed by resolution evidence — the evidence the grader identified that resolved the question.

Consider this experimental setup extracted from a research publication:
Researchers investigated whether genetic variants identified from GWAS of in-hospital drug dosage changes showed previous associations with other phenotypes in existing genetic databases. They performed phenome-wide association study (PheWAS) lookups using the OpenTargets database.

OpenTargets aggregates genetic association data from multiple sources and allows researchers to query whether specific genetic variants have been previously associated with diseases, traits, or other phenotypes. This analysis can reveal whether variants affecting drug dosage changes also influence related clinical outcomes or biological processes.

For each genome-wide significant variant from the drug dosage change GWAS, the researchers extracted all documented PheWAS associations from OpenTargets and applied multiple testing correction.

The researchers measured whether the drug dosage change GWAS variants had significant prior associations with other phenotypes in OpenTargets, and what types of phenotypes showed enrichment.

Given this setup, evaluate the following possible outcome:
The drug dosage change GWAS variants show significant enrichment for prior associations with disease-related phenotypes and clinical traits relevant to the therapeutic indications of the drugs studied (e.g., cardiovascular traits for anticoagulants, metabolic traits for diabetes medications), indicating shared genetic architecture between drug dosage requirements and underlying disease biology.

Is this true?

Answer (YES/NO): NO